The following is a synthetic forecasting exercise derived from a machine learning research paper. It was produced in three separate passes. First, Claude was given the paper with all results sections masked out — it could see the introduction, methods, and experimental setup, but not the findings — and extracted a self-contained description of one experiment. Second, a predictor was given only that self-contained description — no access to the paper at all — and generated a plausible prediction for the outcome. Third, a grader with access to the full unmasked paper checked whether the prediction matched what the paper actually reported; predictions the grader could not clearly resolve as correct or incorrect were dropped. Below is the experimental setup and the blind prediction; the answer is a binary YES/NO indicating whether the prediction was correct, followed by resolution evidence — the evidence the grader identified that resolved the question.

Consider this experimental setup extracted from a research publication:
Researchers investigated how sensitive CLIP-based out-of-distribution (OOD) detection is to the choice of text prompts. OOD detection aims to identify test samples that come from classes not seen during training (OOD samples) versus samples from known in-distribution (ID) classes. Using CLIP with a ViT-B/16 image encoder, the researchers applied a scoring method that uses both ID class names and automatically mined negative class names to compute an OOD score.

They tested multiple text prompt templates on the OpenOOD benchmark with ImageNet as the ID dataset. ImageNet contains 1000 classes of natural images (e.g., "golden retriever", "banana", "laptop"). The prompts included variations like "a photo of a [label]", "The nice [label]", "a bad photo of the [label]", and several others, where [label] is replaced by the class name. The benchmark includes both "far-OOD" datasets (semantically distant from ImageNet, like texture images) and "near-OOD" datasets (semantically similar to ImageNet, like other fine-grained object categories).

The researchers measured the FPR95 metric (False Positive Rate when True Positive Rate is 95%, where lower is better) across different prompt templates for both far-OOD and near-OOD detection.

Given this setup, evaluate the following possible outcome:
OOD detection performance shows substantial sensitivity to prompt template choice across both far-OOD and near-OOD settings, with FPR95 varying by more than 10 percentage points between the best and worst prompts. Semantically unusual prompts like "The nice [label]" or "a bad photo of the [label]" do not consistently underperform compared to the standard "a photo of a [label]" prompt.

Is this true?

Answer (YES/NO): YES